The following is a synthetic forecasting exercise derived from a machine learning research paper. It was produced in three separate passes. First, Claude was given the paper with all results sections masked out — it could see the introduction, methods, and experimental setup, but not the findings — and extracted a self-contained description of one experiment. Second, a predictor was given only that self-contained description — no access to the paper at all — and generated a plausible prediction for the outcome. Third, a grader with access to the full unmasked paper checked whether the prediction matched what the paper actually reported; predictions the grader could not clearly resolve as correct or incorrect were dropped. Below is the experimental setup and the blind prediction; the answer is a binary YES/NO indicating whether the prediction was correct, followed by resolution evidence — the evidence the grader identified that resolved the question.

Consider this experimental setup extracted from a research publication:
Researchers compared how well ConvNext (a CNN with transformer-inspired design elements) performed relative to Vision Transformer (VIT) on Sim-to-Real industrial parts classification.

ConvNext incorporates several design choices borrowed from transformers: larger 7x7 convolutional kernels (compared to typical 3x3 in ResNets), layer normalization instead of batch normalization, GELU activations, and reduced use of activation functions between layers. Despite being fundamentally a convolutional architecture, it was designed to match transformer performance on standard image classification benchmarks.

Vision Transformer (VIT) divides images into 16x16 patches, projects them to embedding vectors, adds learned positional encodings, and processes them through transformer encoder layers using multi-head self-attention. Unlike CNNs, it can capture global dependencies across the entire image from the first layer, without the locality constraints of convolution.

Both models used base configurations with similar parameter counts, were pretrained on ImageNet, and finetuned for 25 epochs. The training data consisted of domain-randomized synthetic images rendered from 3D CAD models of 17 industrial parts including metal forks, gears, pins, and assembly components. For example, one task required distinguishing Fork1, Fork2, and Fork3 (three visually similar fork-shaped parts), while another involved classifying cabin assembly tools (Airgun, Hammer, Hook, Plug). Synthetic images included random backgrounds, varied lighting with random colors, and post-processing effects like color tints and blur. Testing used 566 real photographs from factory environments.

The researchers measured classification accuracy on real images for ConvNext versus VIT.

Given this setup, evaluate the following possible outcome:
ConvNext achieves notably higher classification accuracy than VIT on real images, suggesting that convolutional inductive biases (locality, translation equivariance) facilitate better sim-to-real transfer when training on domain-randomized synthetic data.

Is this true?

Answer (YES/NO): YES